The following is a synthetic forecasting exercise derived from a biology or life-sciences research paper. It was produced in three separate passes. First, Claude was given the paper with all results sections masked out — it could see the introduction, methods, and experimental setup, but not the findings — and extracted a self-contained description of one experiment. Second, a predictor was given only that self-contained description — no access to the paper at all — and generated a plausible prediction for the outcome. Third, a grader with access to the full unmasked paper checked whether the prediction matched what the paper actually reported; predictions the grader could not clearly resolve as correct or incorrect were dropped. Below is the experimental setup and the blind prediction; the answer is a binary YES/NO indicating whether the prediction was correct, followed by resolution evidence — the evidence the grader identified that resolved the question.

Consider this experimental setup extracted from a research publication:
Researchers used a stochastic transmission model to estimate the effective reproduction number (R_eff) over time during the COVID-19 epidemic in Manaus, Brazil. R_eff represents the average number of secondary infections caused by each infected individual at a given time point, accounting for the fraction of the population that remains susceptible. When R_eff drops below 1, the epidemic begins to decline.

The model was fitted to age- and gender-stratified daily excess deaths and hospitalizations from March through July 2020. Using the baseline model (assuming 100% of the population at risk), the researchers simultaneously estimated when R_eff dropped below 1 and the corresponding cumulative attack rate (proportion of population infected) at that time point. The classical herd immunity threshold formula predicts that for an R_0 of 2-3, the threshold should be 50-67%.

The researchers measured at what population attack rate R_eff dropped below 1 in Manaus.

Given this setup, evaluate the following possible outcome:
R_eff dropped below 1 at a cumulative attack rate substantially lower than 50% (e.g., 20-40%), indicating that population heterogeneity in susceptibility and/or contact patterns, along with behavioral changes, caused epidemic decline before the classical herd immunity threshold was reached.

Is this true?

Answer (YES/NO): NO